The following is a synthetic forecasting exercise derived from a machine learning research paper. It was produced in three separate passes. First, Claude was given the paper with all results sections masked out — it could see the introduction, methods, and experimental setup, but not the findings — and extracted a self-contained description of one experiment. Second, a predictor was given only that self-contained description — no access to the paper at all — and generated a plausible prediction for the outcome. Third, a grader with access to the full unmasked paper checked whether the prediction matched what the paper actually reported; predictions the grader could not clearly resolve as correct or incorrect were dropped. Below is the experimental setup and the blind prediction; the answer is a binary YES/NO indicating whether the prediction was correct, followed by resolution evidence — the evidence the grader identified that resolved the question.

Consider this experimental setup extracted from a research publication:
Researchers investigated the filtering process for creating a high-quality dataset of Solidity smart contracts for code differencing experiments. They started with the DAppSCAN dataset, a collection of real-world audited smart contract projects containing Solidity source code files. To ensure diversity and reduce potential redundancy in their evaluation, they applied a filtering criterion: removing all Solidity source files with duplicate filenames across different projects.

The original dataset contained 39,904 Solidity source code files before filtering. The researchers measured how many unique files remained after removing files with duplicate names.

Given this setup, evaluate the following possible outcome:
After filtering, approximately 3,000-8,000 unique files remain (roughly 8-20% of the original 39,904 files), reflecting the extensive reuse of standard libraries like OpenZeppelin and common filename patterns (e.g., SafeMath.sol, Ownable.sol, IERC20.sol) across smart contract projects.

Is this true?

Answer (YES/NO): NO